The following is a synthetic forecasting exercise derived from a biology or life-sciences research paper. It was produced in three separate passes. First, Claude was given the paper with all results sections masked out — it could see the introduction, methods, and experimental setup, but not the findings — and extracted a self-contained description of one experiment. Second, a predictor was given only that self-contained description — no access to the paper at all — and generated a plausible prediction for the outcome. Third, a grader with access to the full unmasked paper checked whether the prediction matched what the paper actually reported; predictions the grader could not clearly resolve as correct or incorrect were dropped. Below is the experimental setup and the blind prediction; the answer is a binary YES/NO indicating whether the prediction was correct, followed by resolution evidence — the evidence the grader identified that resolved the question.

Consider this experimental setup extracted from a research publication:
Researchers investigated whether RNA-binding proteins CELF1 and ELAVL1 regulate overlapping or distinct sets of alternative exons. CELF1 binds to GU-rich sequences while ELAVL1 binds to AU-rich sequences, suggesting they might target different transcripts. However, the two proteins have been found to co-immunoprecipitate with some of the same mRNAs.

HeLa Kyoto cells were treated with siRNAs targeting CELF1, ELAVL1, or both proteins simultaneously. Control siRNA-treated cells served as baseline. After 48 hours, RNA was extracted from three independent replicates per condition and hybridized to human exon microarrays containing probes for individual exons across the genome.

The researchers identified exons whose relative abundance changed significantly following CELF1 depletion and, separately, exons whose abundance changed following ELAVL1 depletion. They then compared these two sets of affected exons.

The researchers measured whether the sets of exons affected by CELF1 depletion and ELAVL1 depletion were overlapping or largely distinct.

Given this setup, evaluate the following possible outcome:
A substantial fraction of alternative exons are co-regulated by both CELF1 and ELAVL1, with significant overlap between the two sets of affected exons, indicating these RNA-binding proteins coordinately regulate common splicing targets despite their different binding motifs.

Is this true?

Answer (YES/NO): YES